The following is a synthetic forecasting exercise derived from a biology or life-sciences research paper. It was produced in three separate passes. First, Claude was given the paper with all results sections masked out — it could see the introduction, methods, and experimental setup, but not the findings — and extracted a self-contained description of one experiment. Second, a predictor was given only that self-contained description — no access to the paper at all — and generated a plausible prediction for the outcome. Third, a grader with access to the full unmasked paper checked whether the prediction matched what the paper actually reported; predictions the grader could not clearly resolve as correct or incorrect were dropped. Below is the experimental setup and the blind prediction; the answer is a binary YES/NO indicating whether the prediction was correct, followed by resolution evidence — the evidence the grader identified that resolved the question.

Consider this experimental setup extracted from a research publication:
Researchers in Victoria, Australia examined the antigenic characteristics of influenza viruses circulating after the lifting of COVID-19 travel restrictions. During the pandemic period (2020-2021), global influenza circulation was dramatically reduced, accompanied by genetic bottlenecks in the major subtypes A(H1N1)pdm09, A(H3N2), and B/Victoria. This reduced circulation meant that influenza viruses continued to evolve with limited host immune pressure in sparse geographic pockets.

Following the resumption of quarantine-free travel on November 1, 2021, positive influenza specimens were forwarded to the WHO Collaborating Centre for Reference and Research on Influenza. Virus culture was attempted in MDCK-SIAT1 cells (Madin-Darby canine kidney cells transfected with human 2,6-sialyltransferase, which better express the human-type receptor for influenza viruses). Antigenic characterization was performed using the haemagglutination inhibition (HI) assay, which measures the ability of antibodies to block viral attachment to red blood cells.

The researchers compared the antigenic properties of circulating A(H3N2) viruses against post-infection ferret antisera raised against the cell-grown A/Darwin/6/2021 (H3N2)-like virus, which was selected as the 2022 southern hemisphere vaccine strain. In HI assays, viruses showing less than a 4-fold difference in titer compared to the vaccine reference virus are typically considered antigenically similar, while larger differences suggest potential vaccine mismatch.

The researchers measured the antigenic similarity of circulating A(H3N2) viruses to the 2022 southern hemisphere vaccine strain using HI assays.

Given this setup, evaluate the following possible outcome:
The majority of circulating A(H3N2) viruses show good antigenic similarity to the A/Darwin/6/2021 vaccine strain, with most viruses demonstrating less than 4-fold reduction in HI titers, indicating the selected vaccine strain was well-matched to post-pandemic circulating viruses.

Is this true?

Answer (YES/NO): YES